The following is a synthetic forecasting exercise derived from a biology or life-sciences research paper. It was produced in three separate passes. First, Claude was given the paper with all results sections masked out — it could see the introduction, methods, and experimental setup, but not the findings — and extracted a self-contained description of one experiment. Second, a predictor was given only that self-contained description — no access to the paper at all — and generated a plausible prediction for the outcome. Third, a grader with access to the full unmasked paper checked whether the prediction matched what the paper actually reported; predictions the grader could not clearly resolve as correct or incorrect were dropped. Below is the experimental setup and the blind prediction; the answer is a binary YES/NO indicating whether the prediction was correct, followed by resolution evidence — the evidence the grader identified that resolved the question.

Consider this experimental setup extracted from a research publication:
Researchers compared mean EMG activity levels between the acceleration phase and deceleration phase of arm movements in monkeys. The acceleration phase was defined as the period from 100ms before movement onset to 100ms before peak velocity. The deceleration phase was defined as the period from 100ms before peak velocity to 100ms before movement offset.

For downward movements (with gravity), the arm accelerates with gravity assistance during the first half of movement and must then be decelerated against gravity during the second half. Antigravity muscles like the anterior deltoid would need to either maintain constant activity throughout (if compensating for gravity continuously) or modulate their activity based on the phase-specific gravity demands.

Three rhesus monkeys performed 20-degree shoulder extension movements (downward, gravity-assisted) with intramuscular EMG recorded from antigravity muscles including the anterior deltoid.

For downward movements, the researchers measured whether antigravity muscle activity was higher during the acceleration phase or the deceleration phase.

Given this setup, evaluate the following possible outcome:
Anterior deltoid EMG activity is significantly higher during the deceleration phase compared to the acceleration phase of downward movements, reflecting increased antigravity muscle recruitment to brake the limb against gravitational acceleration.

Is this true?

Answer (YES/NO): YES